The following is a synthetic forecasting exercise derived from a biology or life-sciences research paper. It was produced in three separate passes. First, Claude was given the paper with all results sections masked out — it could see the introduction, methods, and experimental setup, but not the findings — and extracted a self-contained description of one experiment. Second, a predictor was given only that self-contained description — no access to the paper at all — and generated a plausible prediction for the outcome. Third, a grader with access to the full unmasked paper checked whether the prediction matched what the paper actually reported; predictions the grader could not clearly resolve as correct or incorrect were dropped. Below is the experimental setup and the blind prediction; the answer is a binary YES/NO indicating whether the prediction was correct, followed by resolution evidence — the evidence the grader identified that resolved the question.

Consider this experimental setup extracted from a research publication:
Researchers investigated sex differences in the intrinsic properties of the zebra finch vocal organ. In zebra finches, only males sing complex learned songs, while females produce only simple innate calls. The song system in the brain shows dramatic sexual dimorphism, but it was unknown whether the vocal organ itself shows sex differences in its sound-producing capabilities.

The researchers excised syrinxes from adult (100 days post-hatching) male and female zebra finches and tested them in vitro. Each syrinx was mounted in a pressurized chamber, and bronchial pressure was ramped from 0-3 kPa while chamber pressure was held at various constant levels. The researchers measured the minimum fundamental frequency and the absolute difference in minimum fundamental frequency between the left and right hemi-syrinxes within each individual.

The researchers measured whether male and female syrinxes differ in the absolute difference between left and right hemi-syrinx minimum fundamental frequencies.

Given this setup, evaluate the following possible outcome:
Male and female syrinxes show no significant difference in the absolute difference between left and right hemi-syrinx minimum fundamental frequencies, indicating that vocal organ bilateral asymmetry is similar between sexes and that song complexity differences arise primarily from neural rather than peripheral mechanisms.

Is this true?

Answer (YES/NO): YES